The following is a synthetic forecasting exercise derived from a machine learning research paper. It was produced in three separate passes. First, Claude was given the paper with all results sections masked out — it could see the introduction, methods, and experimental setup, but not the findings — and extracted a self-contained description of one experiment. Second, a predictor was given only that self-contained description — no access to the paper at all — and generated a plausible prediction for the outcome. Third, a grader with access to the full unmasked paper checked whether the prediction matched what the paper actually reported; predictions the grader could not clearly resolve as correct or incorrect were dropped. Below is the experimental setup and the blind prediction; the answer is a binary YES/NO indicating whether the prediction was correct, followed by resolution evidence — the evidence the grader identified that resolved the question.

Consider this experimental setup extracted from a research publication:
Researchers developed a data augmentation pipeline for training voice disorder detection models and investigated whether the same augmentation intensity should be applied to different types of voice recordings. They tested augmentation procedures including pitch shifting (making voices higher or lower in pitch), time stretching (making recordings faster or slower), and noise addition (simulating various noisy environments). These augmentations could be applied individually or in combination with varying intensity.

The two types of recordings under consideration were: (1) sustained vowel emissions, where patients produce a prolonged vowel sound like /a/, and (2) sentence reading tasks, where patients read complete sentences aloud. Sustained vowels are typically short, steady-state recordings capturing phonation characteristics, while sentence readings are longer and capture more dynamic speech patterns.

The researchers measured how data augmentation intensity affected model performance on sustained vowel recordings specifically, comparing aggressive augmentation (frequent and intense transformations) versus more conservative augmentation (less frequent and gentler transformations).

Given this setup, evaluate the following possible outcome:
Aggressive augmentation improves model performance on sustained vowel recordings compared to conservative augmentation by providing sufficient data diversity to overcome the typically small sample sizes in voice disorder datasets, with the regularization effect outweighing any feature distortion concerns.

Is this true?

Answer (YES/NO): NO